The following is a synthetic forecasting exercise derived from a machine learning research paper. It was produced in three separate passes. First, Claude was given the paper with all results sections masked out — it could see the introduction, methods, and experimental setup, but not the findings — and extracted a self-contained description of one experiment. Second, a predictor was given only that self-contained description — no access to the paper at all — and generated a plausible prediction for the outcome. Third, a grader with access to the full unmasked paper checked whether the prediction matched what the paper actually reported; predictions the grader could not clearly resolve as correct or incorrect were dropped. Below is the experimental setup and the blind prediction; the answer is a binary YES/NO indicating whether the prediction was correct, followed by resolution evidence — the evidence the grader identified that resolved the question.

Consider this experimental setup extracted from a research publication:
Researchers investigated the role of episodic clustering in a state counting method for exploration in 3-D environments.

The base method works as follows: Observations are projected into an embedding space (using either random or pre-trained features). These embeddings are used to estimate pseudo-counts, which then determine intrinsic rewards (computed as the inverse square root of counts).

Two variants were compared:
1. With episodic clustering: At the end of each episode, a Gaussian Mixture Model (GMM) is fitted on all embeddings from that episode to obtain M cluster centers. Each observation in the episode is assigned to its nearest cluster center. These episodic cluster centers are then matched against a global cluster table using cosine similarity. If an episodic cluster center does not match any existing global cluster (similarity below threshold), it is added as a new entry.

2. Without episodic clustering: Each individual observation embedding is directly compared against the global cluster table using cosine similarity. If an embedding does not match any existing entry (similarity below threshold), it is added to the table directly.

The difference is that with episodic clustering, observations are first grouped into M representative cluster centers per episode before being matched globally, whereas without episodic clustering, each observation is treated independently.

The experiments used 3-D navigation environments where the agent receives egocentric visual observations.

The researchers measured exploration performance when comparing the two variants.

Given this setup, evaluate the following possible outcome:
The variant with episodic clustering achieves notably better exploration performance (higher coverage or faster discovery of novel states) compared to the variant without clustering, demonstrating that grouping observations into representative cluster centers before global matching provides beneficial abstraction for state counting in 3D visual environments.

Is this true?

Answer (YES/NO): YES